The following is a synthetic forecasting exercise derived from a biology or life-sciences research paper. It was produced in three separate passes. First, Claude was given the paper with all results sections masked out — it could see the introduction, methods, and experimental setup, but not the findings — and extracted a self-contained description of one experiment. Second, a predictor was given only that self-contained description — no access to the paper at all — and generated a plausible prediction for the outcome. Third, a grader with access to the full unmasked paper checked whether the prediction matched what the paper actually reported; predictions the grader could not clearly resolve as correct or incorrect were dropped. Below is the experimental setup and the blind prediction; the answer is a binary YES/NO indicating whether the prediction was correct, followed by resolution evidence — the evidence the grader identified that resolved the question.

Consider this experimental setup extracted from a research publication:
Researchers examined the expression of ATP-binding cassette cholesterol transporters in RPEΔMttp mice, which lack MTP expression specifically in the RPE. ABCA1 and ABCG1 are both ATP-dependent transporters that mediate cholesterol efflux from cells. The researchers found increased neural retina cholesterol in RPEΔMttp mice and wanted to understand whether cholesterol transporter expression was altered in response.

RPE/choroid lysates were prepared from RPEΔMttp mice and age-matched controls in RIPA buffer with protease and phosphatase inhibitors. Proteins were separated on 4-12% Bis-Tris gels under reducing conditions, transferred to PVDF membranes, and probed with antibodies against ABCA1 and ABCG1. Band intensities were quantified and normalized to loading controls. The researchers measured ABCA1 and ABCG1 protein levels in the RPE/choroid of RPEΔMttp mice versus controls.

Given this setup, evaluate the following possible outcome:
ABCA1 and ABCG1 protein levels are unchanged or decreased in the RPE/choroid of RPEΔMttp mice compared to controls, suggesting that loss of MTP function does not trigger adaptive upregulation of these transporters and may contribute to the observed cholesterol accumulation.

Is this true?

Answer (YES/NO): NO